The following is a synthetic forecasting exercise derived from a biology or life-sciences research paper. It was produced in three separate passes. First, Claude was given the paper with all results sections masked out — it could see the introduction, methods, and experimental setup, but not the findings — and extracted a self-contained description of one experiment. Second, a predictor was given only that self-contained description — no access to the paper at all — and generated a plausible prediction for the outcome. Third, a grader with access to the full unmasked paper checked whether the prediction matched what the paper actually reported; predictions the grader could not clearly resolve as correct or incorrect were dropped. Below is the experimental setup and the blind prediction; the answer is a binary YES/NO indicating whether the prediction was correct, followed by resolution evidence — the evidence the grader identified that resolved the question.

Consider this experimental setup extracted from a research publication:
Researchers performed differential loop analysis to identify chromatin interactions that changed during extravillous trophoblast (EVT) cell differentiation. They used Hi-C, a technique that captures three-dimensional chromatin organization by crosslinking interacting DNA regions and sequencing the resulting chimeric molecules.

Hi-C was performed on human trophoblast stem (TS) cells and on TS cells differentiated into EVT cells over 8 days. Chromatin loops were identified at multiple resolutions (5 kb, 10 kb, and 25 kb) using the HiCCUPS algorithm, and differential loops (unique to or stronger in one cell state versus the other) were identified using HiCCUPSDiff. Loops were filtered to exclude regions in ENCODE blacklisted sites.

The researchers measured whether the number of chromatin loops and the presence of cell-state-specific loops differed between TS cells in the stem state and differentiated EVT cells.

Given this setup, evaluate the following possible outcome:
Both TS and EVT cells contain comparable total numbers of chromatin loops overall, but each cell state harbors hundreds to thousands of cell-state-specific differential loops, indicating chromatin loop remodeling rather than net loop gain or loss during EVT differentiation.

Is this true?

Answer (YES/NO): NO